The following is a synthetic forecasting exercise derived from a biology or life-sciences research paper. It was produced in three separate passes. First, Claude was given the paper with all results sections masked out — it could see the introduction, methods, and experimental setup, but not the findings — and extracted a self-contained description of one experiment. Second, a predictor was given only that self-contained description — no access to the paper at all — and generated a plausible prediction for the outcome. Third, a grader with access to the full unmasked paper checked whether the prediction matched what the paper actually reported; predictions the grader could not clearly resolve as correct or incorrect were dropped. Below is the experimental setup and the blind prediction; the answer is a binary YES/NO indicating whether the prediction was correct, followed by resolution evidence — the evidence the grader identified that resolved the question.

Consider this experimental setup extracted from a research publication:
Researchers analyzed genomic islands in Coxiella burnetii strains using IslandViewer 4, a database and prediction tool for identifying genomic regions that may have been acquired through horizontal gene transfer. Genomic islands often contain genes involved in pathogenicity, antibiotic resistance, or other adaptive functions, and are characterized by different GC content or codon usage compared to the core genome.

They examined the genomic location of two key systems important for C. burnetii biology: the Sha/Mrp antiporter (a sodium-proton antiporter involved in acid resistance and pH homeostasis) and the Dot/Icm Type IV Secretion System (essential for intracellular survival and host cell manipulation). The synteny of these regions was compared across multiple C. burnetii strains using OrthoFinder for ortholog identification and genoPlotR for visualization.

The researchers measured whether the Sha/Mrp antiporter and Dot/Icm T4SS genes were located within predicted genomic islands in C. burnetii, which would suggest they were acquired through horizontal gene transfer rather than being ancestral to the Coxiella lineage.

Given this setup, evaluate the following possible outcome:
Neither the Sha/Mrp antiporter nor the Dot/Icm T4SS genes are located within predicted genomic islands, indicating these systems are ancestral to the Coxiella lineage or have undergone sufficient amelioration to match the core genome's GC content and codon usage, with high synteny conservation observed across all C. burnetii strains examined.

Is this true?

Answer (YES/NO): NO